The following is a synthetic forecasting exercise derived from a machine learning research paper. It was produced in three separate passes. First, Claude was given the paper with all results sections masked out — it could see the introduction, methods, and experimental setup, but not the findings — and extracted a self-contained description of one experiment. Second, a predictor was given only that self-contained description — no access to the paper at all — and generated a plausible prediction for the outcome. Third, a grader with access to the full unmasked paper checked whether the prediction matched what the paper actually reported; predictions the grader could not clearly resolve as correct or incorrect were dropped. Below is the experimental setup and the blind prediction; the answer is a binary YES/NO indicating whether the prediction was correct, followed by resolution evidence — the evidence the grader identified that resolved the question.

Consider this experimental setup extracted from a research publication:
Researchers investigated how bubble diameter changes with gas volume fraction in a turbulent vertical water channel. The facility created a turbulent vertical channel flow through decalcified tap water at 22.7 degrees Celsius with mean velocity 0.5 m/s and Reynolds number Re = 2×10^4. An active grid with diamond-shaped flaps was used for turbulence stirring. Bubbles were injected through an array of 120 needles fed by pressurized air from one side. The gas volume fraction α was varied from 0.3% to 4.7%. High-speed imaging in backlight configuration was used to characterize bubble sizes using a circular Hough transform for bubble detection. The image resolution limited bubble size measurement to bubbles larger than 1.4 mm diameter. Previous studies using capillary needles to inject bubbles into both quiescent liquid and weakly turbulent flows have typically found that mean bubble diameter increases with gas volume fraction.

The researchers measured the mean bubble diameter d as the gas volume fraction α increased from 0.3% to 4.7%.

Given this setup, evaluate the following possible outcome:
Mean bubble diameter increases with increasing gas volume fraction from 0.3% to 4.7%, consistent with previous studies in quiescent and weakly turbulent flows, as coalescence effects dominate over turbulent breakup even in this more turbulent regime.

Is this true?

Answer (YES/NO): NO